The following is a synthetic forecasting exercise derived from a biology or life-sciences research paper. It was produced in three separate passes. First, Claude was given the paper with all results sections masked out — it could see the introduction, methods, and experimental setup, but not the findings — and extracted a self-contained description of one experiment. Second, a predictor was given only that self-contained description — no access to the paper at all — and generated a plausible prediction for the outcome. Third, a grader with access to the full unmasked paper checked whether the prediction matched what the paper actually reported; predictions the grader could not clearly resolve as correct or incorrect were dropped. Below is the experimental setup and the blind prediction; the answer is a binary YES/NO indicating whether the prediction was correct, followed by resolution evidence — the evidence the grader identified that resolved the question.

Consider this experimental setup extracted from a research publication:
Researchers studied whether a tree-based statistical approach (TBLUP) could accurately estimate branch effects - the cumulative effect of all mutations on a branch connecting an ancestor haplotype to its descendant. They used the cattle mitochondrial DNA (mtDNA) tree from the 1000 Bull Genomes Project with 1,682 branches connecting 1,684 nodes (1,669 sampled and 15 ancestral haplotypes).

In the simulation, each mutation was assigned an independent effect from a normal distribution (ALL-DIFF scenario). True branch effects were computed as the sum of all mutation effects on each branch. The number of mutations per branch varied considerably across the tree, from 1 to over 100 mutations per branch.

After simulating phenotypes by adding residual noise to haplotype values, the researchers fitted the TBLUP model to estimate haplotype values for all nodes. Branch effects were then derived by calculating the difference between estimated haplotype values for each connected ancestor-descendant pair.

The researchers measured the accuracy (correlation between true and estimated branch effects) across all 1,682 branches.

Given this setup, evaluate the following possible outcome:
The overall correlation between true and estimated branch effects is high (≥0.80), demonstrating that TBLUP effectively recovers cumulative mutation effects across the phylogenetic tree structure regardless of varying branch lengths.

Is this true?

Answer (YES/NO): NO